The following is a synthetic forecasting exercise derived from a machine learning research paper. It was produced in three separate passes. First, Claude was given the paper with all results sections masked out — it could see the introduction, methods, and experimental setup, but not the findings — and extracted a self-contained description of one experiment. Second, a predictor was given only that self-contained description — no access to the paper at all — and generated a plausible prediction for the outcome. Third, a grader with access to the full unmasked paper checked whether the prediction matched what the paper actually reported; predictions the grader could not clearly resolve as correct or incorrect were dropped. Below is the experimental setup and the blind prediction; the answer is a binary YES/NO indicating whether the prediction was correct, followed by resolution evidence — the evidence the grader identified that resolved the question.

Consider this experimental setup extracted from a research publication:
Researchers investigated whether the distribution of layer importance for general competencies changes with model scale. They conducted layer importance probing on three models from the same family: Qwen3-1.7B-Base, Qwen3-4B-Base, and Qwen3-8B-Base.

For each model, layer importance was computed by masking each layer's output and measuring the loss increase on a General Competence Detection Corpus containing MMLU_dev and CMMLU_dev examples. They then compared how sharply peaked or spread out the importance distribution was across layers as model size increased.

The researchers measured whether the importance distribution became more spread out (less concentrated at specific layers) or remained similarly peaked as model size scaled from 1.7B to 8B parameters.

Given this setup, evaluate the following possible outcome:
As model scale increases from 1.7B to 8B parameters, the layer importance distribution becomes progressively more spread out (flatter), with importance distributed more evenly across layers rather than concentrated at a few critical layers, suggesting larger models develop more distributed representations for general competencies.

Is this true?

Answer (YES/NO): NO